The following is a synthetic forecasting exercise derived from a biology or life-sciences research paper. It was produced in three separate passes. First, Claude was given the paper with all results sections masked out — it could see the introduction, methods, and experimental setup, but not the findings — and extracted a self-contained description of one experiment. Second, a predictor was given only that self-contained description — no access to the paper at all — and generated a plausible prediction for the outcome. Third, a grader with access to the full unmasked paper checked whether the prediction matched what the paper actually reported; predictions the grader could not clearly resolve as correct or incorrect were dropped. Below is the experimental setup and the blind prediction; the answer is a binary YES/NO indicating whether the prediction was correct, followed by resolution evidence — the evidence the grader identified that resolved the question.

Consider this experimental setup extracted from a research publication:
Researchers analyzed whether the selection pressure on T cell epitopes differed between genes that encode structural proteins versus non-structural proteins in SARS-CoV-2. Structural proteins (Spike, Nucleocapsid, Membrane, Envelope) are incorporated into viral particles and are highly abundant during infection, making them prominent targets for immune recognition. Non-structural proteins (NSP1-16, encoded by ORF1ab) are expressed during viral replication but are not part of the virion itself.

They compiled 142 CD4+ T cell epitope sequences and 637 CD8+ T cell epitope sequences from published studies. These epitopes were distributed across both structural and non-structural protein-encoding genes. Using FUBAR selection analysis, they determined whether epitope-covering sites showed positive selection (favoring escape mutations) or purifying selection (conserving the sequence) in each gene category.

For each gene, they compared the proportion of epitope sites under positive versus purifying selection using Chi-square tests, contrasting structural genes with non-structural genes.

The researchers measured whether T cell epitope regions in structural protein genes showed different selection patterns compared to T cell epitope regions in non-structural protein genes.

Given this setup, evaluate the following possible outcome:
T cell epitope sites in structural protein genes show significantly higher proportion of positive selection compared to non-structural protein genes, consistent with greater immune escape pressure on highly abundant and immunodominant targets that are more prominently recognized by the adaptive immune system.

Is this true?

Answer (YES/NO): NO